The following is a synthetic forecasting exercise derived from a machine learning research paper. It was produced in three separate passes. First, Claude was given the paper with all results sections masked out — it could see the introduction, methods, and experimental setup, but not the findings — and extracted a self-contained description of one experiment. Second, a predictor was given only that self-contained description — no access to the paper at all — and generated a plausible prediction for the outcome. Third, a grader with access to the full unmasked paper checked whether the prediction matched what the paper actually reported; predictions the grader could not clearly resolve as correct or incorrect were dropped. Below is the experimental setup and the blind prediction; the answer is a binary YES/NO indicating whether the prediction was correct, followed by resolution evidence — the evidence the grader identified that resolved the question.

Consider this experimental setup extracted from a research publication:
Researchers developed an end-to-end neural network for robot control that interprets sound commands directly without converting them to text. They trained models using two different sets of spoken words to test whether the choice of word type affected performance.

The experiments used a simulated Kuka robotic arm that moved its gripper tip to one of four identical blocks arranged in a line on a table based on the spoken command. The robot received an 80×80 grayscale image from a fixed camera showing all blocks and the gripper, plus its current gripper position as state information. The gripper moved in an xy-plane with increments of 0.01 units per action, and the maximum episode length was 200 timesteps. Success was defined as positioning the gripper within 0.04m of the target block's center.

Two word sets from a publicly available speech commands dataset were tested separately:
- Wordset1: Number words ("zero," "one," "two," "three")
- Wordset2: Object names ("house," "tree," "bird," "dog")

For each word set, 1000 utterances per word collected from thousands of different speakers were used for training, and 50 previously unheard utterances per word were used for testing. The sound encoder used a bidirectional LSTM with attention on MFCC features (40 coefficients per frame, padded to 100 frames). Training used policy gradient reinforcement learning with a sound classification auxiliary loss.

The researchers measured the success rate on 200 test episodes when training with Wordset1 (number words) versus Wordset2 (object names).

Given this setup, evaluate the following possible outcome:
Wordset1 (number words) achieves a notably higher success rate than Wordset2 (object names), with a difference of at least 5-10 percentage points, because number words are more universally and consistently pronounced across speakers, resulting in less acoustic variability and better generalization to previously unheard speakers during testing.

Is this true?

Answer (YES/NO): NO